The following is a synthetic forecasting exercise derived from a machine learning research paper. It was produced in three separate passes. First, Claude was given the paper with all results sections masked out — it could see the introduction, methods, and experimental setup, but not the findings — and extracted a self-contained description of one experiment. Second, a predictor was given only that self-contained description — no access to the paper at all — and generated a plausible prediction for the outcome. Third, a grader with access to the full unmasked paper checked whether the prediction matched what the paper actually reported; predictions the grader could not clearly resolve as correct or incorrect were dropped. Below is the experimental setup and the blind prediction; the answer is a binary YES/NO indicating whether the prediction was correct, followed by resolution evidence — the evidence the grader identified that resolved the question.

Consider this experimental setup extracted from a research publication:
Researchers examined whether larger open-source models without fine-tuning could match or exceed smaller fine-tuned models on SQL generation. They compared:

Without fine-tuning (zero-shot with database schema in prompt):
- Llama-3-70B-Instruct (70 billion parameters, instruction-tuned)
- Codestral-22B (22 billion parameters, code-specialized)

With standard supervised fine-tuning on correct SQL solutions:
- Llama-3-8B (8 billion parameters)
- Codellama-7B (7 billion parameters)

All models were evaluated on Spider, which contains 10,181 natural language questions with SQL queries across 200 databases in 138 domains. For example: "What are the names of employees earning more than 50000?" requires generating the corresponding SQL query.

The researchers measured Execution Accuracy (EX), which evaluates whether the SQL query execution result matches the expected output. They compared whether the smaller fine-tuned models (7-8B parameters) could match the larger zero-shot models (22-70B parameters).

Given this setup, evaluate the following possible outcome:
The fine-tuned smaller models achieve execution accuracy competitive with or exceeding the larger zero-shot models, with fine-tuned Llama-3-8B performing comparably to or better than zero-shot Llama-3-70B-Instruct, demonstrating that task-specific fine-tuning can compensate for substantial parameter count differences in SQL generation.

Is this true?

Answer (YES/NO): NO